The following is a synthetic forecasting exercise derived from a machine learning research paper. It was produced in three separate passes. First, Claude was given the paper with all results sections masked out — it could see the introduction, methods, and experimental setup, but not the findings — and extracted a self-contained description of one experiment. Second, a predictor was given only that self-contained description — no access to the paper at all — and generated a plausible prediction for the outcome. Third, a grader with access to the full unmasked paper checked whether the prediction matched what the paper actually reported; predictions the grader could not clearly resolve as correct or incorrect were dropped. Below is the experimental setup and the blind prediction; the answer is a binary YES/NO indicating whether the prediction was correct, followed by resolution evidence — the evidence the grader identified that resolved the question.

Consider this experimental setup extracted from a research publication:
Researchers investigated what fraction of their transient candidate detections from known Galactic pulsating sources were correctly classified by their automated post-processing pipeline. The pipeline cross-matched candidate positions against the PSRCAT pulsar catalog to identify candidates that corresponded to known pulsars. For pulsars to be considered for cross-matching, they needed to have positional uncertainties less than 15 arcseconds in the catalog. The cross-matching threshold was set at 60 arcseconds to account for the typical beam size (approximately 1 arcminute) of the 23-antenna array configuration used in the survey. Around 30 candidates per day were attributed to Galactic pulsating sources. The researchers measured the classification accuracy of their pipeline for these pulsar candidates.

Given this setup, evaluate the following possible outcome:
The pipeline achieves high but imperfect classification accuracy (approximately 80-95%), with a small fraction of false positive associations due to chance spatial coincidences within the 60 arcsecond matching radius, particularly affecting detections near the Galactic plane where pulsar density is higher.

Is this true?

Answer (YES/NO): NO